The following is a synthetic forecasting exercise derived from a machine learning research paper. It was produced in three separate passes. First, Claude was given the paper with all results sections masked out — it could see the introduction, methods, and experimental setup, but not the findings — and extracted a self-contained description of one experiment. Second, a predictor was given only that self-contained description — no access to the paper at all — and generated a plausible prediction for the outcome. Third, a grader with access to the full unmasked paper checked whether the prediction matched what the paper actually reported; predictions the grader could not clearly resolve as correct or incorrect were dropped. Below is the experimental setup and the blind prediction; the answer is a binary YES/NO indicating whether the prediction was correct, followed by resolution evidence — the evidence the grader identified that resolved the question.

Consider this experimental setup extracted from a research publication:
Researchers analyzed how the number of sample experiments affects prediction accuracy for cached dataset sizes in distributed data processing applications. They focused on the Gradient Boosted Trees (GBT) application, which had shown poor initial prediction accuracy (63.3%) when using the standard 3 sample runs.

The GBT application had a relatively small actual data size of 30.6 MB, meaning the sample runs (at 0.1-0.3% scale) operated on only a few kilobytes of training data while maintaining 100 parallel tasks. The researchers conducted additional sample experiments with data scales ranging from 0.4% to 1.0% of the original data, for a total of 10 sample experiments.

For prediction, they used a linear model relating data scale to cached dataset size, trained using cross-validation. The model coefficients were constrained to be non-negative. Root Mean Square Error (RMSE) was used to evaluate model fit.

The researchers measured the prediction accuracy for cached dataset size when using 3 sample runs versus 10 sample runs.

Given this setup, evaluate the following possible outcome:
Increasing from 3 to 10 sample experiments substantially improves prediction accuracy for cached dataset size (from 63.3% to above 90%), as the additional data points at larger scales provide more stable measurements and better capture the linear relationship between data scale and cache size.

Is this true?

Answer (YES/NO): YES